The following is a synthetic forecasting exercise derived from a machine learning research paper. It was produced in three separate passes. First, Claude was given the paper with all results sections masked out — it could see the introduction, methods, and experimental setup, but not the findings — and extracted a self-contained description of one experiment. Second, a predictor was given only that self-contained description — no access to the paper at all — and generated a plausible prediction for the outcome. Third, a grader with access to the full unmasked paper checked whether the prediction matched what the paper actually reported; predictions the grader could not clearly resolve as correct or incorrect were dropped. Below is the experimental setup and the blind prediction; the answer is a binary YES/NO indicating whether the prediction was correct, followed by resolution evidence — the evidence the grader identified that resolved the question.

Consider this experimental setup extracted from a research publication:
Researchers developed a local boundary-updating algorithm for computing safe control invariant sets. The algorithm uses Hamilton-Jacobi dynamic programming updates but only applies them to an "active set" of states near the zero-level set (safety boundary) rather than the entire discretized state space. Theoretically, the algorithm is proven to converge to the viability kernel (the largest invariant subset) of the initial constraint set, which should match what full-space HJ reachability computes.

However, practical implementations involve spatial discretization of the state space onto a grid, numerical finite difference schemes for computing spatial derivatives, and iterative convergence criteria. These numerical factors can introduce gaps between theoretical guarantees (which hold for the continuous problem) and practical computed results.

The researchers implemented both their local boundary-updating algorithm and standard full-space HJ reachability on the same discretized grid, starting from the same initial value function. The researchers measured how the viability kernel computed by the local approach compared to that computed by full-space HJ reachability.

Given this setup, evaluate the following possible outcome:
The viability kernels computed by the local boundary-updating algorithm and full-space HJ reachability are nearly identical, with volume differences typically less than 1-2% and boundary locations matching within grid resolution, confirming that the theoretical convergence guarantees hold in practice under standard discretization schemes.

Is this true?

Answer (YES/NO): NO